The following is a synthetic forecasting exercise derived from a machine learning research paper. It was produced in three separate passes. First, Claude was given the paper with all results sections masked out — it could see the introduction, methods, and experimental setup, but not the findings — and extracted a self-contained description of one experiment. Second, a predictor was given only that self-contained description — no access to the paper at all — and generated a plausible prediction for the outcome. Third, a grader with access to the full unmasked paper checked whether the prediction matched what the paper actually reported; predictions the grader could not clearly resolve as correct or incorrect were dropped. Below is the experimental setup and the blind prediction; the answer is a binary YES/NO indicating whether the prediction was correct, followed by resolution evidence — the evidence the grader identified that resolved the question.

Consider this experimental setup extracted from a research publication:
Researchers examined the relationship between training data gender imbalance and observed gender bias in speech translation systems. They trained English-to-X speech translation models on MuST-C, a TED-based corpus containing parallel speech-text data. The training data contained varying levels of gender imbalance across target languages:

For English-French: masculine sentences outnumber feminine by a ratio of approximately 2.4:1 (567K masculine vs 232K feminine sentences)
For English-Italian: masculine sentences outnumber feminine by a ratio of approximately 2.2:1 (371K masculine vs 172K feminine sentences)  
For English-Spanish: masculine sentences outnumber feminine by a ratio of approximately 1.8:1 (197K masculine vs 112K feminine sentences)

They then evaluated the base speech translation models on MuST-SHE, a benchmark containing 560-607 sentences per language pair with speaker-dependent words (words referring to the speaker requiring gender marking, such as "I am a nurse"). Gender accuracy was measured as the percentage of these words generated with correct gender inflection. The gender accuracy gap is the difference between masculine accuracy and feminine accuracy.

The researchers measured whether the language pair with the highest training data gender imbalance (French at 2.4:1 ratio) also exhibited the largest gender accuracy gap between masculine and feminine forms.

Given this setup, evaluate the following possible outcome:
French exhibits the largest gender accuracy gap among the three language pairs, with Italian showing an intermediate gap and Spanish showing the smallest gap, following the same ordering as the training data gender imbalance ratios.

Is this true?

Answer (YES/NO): NO